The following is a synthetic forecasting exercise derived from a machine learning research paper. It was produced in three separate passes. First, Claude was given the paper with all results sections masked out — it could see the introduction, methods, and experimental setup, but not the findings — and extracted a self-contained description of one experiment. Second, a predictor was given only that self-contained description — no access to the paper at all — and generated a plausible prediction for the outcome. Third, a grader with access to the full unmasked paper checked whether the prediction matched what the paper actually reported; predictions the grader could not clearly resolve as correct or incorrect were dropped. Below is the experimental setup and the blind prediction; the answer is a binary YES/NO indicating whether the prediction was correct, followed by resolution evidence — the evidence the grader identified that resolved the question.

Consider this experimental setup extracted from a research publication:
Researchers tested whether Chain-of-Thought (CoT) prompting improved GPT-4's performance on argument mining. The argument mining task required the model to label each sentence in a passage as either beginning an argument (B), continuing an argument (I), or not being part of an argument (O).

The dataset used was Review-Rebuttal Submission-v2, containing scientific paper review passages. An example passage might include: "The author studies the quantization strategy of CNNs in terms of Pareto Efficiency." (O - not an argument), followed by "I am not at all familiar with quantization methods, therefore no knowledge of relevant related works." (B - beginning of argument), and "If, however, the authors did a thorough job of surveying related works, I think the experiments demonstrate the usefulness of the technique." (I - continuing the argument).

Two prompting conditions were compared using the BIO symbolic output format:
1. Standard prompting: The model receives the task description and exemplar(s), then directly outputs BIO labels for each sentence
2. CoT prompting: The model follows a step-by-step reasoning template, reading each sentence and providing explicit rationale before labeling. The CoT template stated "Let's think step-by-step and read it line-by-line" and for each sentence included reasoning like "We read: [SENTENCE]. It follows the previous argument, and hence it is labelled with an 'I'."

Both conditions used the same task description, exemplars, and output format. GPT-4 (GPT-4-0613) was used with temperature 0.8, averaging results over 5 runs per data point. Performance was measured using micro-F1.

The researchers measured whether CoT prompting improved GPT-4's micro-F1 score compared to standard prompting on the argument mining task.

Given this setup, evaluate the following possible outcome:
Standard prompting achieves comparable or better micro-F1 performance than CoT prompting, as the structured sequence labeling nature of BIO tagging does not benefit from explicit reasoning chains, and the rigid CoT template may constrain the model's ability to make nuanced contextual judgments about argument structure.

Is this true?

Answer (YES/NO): NO